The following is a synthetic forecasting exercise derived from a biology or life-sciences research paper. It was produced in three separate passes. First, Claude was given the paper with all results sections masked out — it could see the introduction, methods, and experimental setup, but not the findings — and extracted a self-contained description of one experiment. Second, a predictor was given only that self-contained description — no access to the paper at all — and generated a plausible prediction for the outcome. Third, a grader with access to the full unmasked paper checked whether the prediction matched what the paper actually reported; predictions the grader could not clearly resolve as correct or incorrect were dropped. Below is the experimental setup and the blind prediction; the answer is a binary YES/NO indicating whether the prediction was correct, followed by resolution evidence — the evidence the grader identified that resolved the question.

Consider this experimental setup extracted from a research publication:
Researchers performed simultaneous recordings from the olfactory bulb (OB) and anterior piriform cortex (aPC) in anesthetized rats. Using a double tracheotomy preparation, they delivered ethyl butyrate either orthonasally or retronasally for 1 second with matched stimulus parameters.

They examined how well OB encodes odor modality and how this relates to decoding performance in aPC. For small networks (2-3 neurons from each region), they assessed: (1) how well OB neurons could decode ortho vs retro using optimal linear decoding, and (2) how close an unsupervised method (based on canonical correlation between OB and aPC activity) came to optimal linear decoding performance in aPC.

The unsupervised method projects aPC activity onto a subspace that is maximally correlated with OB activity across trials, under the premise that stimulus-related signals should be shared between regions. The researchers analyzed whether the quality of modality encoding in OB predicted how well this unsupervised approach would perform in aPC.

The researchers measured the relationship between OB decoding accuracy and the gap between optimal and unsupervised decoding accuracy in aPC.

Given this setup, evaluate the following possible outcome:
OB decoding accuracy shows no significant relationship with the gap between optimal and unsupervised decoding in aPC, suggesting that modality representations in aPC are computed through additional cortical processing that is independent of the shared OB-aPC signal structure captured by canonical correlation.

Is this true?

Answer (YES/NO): NO